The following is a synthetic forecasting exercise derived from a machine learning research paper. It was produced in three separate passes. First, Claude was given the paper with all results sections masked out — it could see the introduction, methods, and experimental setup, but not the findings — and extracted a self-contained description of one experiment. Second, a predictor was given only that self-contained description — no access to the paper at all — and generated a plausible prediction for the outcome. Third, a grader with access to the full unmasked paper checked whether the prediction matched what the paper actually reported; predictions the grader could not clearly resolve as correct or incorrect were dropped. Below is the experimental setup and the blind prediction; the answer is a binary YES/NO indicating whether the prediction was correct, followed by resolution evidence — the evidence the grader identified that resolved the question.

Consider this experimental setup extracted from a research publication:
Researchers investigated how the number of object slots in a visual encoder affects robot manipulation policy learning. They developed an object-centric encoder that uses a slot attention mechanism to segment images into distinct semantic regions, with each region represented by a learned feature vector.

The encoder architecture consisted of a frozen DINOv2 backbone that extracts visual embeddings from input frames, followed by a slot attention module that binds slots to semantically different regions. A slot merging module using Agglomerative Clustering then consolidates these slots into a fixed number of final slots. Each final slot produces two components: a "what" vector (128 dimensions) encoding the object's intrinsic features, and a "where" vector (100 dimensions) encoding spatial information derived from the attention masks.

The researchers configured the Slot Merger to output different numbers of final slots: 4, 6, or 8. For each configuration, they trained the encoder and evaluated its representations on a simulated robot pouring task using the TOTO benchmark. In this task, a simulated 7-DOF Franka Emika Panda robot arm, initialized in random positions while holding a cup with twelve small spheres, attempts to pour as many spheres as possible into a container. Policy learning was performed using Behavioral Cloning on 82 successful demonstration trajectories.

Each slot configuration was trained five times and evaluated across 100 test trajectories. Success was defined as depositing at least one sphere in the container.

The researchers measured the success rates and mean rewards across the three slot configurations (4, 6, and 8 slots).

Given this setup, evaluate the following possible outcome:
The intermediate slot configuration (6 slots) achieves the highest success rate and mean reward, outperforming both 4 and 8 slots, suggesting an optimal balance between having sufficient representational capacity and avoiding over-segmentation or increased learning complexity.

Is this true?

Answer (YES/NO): NO